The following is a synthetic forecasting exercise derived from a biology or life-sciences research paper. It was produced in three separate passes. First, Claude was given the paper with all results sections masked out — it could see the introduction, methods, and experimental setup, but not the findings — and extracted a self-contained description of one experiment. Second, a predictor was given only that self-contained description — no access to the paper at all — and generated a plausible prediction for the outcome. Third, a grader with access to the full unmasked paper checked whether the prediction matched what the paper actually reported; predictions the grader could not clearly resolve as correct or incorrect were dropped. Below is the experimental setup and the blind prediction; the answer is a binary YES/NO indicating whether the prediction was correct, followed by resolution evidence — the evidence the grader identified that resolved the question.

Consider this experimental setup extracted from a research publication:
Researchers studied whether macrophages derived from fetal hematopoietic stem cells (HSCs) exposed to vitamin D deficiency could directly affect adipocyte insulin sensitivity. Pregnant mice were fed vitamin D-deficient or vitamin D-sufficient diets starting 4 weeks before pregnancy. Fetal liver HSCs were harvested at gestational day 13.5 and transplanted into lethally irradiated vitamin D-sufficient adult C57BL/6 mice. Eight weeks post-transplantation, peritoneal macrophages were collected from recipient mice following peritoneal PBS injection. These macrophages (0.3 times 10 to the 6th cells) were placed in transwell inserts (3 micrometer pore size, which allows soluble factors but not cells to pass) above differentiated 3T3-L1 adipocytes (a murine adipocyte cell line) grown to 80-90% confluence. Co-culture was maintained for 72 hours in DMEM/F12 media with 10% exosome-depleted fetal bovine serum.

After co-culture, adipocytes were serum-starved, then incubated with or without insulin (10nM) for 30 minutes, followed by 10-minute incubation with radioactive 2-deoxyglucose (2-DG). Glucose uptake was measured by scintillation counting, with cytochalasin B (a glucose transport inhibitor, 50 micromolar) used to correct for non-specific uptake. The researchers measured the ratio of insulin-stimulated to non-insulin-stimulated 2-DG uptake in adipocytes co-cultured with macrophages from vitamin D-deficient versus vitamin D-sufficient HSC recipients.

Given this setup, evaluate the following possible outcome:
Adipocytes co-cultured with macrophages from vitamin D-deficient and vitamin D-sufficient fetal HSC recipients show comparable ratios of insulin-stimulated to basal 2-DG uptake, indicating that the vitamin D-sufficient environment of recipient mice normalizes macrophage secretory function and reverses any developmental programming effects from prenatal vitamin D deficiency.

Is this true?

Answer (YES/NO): NO